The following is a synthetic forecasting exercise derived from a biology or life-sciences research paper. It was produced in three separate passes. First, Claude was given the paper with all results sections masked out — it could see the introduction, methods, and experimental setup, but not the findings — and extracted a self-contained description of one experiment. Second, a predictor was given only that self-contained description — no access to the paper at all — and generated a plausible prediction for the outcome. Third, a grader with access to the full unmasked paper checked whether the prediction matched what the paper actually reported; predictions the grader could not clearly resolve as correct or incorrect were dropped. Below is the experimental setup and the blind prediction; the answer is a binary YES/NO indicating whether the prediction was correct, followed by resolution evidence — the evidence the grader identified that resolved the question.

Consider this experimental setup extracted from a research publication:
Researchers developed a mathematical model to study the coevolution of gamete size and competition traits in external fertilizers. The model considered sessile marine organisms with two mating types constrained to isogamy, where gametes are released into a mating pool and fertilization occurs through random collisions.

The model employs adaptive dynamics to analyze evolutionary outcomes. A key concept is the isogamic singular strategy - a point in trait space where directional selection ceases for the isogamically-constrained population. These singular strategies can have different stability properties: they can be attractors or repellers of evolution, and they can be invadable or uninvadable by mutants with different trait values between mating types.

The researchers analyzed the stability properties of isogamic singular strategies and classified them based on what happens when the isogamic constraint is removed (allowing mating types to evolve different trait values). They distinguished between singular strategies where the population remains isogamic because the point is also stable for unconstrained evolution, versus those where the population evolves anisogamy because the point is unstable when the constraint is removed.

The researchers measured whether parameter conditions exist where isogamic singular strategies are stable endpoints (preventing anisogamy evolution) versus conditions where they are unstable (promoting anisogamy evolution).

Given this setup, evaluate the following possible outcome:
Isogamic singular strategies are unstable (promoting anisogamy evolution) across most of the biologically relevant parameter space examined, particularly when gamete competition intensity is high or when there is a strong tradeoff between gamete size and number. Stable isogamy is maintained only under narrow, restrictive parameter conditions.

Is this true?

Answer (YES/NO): NO